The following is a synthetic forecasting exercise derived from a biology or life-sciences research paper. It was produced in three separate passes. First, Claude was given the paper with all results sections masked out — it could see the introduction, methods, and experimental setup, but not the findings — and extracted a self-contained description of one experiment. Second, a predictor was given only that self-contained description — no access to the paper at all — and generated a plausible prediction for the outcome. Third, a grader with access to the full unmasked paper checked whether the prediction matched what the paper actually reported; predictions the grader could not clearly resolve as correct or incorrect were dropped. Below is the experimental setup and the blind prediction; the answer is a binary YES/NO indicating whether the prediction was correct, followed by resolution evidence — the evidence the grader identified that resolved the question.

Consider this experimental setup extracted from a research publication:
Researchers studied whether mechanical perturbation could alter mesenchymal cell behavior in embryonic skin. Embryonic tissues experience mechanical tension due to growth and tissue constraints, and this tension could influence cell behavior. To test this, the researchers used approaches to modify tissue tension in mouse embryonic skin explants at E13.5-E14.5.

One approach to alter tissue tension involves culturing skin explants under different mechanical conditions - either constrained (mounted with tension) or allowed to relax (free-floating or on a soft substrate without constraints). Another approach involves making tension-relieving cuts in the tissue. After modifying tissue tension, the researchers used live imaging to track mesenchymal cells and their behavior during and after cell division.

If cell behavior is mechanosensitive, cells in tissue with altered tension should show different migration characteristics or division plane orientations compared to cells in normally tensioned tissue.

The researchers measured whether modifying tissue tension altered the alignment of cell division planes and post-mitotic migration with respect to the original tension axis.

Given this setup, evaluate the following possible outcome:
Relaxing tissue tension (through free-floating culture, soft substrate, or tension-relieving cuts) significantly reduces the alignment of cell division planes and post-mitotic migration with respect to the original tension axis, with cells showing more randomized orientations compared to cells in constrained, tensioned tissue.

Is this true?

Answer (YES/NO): YES